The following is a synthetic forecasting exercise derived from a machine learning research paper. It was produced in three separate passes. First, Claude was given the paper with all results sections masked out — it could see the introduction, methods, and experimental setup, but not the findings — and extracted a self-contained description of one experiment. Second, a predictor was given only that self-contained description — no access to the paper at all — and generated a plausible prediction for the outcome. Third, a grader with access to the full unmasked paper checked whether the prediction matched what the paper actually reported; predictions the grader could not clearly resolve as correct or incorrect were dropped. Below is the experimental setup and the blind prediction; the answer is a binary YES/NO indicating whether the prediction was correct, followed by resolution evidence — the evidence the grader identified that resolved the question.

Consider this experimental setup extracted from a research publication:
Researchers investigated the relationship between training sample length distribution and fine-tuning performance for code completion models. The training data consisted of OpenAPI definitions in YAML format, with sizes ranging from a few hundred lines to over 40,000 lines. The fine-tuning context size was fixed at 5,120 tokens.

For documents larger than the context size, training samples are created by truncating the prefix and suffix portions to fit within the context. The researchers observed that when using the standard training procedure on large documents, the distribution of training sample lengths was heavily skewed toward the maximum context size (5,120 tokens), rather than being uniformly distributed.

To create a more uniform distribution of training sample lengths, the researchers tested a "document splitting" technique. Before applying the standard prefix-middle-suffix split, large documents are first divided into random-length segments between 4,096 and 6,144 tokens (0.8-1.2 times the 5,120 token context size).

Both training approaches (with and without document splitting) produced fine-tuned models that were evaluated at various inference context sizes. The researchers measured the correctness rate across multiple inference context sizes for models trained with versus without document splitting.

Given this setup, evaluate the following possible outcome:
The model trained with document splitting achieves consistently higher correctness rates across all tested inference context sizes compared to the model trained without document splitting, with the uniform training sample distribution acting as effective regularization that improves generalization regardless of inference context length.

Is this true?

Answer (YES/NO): NO